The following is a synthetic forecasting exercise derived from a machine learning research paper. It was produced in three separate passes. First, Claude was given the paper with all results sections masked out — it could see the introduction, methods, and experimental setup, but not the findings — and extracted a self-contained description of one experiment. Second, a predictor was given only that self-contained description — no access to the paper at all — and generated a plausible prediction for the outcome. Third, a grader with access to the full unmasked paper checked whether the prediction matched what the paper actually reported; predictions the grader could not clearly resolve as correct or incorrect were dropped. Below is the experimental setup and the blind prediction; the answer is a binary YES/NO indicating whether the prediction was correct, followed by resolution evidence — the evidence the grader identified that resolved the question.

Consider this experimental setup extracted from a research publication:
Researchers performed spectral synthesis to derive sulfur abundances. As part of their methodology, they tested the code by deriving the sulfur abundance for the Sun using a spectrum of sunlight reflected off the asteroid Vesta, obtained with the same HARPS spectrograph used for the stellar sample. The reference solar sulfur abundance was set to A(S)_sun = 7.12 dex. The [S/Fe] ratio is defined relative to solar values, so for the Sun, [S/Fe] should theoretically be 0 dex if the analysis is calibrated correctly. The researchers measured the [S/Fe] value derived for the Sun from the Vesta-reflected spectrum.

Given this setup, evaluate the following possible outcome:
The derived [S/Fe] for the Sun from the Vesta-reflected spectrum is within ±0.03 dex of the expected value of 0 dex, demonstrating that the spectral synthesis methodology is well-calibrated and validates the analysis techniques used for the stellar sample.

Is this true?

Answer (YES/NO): YES